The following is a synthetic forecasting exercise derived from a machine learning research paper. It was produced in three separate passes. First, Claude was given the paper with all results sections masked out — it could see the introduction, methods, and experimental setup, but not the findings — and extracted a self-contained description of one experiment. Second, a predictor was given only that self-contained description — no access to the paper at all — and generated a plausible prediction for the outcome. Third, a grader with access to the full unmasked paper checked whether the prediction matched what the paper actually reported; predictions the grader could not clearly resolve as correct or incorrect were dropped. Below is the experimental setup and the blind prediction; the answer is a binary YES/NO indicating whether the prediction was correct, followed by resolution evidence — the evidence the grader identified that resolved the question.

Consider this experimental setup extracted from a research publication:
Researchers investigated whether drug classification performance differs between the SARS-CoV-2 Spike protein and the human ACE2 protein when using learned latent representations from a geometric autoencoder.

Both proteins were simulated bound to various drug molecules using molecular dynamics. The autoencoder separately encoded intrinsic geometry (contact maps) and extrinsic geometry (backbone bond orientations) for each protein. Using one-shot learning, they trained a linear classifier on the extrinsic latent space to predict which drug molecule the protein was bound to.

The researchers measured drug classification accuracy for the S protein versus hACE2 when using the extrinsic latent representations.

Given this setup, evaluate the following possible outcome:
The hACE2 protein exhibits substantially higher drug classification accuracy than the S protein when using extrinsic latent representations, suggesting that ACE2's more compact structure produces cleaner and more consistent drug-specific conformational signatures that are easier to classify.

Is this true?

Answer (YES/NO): NO